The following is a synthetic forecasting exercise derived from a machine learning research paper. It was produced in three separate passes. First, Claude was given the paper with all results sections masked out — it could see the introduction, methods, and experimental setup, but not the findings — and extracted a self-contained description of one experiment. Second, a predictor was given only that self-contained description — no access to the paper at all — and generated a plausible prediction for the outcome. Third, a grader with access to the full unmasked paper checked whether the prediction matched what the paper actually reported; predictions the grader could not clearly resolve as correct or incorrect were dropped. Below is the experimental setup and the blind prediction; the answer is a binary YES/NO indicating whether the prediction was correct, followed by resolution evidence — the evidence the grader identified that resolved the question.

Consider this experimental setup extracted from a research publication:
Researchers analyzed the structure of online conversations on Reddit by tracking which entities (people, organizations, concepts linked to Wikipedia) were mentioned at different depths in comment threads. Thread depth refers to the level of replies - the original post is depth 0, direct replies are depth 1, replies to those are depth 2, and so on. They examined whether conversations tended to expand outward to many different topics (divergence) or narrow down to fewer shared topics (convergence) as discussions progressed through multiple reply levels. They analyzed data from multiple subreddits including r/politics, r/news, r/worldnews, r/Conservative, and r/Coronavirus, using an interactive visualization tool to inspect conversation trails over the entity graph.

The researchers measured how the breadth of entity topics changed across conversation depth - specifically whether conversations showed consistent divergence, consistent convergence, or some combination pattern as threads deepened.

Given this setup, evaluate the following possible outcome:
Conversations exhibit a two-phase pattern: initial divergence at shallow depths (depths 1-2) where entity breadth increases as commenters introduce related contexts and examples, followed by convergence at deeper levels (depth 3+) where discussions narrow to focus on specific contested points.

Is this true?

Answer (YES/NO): NO